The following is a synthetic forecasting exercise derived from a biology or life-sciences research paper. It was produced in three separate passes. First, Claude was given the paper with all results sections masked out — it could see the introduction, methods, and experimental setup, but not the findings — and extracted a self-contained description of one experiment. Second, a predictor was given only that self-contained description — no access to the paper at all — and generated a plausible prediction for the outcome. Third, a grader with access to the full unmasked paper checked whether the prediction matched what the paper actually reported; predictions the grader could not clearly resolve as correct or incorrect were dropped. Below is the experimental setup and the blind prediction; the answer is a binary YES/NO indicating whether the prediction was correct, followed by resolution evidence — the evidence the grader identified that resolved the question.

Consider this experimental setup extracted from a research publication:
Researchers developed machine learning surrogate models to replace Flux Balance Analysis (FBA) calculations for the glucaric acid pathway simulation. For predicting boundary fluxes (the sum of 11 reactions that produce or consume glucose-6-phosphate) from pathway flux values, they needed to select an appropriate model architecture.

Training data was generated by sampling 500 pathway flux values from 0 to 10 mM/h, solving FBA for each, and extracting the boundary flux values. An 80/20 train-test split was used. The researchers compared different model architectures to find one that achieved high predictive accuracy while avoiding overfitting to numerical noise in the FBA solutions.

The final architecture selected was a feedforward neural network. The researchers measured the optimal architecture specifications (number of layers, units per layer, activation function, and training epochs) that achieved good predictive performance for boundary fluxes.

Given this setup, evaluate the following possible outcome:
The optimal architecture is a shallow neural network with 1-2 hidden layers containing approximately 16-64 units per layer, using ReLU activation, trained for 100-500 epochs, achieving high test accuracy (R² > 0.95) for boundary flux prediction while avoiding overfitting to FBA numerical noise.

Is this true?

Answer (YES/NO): NO